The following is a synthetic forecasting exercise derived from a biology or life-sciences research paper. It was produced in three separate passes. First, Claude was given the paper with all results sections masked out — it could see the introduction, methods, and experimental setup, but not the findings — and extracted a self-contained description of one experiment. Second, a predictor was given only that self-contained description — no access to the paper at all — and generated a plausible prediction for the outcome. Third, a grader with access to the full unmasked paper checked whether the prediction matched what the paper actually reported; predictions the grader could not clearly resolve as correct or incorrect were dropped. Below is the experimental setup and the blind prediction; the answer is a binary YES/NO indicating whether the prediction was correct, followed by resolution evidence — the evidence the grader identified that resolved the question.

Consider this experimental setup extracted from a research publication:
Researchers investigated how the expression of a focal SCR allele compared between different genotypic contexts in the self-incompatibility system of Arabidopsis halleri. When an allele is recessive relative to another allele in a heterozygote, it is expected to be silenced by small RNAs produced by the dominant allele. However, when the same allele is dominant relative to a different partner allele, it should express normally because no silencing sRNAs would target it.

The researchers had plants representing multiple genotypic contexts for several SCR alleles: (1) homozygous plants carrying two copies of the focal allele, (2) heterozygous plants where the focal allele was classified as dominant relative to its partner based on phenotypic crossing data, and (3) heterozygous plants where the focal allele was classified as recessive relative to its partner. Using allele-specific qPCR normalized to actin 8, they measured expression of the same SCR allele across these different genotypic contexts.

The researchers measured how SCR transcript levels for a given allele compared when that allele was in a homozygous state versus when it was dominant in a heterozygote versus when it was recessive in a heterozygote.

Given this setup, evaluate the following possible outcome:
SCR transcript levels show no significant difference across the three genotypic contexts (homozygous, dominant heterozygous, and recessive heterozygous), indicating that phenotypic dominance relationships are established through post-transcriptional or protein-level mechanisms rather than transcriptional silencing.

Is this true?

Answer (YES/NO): NO